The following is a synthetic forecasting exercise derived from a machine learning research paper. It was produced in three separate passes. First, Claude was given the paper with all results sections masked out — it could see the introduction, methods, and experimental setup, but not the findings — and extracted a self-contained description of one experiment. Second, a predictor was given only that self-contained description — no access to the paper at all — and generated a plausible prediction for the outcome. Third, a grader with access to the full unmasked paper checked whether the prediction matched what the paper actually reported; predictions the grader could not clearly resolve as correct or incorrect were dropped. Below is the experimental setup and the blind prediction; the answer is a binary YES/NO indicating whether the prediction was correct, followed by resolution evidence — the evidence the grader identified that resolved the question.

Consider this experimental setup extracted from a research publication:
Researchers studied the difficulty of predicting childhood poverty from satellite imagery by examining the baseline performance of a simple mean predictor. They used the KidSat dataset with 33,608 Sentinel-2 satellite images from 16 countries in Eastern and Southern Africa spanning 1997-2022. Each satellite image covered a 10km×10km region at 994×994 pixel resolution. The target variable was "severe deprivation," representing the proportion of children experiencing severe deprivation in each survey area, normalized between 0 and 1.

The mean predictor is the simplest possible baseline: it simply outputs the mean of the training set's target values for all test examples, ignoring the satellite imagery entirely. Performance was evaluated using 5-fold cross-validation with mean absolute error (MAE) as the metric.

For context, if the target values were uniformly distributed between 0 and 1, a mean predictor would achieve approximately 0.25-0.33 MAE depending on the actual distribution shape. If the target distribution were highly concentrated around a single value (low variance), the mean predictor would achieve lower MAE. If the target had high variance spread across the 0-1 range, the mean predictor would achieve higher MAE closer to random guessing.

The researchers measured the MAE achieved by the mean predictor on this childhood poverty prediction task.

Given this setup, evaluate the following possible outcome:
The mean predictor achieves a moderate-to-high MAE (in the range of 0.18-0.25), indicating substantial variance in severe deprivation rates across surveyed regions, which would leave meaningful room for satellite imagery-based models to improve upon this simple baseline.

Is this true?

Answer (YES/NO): NO